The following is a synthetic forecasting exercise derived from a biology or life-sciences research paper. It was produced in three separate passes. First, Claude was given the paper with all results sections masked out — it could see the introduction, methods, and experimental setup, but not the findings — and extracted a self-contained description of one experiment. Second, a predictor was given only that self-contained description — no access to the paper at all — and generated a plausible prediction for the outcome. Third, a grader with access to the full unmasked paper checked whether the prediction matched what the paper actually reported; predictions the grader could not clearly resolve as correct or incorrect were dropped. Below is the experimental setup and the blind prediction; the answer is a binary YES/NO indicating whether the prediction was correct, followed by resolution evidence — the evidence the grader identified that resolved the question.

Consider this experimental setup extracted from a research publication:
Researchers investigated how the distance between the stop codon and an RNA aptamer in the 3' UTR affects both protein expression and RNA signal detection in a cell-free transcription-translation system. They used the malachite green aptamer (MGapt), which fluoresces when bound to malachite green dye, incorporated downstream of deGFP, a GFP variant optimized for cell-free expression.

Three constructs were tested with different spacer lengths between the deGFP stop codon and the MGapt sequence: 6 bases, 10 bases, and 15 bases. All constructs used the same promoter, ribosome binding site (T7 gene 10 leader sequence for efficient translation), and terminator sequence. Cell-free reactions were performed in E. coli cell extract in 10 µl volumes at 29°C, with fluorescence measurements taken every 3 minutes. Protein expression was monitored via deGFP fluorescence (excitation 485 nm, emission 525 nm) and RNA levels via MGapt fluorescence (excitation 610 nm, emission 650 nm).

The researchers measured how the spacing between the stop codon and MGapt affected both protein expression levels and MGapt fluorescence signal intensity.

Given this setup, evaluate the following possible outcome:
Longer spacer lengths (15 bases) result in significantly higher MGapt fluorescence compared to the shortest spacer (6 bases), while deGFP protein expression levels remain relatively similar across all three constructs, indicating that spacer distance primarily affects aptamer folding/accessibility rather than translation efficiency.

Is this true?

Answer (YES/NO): NO